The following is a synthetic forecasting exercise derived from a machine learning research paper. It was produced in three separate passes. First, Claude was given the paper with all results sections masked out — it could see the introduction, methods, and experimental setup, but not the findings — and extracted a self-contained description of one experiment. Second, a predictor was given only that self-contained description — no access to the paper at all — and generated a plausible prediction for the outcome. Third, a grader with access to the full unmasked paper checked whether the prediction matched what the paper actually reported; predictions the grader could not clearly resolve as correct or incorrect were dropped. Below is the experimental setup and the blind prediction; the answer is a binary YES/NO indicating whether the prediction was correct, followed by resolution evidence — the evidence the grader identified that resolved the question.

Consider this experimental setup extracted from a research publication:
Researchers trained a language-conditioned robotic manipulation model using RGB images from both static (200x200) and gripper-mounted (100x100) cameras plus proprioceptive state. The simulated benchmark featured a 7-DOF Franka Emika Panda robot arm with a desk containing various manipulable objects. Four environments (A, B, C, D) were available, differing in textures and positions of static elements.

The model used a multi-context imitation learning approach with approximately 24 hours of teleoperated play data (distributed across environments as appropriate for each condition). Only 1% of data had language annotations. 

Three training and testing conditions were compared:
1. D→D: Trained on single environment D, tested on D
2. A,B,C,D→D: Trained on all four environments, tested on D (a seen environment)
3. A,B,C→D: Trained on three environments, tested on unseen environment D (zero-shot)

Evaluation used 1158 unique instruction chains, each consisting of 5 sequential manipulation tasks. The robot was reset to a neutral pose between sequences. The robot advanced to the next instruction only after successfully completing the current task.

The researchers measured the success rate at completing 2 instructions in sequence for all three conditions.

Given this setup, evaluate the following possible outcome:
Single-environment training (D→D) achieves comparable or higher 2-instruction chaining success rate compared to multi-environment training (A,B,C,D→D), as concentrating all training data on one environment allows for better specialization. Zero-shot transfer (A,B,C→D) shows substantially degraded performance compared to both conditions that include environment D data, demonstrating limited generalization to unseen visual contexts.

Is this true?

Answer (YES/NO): YES